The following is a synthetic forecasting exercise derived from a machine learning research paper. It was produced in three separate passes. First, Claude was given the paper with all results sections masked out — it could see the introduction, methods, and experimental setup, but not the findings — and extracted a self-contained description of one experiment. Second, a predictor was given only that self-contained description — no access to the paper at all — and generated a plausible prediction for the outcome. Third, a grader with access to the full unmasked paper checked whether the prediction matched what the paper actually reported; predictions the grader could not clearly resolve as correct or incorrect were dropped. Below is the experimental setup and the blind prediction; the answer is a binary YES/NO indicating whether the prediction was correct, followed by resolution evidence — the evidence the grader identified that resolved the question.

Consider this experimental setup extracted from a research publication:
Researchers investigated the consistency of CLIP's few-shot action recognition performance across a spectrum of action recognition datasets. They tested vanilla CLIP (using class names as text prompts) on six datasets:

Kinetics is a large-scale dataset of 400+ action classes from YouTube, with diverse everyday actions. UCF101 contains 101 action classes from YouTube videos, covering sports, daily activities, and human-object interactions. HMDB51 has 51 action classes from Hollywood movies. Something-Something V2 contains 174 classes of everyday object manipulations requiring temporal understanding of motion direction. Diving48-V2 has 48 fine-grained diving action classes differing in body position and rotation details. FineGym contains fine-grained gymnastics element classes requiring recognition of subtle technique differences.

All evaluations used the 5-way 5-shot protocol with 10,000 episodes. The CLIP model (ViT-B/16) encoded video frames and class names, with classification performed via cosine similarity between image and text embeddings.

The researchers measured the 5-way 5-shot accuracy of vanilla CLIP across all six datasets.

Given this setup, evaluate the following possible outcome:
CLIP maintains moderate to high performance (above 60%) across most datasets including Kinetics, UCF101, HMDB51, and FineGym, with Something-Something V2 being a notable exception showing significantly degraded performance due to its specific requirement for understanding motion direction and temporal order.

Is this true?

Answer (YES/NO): NO